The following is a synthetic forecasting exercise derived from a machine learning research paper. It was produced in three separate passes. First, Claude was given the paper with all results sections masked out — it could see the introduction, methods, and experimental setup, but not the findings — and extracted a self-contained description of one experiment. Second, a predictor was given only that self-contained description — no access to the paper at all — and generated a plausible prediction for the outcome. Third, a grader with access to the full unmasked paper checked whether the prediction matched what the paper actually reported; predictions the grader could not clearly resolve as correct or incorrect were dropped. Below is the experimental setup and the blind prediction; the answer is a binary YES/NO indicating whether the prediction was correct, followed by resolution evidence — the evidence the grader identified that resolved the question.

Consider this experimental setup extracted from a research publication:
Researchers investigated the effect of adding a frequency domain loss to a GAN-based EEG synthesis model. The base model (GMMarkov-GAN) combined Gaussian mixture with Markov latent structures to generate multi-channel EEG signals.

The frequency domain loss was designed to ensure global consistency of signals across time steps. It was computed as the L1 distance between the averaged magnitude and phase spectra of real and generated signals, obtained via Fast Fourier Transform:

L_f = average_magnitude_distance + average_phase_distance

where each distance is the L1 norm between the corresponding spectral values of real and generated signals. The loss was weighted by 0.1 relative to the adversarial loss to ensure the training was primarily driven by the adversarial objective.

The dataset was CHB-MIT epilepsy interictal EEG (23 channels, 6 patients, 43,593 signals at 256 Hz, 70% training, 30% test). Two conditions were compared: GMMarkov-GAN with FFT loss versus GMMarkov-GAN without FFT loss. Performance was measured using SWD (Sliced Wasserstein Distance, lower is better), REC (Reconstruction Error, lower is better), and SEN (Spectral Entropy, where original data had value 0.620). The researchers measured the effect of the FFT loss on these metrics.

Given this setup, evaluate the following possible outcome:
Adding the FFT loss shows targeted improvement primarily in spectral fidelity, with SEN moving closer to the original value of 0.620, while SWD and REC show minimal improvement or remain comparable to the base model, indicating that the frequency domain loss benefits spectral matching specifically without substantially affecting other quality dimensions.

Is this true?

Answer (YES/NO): NO